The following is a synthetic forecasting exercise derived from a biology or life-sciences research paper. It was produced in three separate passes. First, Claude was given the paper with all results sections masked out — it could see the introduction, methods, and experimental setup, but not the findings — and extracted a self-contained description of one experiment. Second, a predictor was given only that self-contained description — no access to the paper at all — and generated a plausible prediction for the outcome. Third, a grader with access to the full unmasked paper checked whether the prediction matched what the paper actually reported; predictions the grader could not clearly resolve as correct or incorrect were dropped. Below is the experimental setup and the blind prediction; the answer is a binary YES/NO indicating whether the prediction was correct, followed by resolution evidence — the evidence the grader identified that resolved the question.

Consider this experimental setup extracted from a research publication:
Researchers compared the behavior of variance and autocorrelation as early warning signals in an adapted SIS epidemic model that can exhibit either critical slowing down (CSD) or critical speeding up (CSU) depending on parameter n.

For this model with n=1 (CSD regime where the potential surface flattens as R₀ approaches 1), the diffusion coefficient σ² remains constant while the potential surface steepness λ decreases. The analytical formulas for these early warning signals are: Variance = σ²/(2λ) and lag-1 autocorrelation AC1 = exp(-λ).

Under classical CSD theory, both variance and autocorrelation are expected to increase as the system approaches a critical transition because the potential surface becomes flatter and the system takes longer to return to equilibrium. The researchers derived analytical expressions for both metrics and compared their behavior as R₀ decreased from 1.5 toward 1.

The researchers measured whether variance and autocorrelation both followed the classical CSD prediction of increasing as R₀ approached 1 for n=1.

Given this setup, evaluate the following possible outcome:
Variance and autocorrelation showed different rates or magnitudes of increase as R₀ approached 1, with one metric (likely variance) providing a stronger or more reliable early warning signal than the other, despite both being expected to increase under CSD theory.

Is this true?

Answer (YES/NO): NO